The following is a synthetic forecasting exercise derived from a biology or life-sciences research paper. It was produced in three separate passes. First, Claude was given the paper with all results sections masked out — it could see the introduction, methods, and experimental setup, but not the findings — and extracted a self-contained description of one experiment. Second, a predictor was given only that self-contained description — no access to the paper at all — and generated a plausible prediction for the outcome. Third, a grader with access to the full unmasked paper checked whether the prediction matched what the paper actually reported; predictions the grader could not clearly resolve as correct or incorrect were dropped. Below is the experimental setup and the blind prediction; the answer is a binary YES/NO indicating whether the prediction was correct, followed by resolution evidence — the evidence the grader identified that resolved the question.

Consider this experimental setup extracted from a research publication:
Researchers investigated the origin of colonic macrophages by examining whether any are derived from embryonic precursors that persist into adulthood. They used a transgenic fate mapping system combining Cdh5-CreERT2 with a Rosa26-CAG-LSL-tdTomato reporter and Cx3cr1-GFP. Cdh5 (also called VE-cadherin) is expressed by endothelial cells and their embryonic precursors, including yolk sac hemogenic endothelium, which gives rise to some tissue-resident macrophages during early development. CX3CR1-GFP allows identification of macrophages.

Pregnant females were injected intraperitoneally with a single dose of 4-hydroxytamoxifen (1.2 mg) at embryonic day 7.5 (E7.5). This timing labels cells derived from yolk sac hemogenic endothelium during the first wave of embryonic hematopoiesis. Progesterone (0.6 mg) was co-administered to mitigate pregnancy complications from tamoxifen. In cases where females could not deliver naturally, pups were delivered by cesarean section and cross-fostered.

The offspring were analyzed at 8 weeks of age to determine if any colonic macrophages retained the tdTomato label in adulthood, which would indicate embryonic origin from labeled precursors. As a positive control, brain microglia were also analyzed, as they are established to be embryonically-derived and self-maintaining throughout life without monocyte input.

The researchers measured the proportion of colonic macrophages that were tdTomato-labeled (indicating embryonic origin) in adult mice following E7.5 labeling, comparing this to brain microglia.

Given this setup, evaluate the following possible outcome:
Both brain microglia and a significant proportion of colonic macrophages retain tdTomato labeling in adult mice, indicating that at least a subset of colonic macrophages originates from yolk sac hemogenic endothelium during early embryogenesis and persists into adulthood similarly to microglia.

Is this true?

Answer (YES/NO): NO